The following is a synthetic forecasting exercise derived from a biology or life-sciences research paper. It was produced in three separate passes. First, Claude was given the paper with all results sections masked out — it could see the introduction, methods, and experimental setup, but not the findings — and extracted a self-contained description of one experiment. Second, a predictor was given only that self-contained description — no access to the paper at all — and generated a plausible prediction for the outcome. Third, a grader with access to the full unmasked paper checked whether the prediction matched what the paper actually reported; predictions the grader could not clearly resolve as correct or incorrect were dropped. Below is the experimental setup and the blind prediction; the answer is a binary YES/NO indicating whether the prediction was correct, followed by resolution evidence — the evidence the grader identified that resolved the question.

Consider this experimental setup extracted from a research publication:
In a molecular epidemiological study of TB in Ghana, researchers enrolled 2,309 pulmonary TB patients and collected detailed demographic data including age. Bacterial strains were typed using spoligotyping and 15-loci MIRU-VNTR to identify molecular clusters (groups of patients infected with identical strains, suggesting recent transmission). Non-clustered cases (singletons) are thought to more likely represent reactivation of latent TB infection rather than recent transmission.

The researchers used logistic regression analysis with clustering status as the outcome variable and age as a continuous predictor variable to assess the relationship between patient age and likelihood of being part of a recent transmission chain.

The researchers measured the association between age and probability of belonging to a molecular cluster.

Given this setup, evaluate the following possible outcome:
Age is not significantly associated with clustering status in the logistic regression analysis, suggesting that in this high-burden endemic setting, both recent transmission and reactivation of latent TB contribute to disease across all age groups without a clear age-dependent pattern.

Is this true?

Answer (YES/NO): NO